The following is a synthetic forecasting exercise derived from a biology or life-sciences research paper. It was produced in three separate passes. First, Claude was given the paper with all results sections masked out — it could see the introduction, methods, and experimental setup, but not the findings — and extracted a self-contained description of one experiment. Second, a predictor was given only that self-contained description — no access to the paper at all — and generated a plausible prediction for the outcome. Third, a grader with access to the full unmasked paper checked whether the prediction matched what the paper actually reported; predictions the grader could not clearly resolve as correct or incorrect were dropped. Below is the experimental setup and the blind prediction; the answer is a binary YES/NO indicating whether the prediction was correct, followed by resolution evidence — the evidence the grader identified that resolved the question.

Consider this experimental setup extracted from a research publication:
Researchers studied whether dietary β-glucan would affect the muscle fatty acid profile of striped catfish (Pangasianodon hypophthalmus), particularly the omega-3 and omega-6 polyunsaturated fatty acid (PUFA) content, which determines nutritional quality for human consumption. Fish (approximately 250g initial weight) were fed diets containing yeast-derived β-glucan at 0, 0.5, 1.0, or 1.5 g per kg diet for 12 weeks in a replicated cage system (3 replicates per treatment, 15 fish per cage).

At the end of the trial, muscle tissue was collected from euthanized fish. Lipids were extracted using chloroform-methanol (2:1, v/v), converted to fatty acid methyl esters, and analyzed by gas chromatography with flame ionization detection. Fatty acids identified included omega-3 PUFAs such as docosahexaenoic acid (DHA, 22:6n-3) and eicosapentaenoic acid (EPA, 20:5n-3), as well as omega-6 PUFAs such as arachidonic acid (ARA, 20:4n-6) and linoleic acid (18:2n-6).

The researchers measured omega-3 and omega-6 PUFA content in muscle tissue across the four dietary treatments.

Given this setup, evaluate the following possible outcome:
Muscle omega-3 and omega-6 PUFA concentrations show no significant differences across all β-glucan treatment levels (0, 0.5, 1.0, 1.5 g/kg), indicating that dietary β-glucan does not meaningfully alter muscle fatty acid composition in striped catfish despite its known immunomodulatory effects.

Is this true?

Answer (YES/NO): YES